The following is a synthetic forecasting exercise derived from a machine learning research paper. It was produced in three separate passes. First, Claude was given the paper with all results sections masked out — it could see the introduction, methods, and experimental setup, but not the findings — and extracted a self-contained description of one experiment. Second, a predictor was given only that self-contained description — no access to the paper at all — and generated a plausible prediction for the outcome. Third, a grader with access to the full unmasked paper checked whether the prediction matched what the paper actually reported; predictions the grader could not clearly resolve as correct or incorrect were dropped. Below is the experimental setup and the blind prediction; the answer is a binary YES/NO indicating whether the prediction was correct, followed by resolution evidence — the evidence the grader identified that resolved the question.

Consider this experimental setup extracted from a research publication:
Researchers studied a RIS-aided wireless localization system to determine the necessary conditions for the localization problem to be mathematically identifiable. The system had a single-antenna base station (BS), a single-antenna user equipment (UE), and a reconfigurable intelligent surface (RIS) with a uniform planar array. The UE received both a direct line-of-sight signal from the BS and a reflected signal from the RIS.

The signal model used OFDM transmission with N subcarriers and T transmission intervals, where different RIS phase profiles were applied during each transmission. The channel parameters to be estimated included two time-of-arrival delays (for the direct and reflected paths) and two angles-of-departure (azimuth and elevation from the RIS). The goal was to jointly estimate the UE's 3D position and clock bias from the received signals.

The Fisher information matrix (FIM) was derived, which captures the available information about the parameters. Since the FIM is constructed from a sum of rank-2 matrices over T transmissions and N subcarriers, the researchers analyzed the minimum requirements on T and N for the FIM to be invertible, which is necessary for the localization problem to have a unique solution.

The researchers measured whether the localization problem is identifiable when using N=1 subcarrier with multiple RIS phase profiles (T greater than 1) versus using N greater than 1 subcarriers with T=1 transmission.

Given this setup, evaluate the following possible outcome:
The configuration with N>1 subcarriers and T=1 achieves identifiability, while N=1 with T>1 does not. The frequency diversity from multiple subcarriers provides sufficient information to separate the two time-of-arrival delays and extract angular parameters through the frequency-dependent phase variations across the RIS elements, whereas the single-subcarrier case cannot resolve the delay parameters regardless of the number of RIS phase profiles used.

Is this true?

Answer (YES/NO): NO